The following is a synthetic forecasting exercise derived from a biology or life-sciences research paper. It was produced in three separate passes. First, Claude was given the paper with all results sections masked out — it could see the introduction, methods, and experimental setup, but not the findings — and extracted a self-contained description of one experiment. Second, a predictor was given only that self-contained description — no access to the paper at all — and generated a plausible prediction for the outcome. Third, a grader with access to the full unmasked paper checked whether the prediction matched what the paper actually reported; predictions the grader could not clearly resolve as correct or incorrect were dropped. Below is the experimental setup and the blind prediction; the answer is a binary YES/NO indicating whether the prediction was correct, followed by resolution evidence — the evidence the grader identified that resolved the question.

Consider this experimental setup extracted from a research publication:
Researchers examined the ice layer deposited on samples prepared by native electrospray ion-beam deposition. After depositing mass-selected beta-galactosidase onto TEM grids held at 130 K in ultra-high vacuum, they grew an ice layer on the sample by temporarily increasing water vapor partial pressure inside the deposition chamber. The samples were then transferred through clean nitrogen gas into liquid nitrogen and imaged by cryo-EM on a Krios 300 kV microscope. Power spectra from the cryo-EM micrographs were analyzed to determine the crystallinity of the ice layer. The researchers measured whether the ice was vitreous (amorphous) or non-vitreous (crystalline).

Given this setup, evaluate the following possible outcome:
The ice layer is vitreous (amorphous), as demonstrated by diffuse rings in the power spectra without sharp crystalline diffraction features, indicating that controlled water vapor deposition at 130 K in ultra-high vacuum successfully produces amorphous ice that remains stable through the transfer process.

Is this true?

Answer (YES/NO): NO